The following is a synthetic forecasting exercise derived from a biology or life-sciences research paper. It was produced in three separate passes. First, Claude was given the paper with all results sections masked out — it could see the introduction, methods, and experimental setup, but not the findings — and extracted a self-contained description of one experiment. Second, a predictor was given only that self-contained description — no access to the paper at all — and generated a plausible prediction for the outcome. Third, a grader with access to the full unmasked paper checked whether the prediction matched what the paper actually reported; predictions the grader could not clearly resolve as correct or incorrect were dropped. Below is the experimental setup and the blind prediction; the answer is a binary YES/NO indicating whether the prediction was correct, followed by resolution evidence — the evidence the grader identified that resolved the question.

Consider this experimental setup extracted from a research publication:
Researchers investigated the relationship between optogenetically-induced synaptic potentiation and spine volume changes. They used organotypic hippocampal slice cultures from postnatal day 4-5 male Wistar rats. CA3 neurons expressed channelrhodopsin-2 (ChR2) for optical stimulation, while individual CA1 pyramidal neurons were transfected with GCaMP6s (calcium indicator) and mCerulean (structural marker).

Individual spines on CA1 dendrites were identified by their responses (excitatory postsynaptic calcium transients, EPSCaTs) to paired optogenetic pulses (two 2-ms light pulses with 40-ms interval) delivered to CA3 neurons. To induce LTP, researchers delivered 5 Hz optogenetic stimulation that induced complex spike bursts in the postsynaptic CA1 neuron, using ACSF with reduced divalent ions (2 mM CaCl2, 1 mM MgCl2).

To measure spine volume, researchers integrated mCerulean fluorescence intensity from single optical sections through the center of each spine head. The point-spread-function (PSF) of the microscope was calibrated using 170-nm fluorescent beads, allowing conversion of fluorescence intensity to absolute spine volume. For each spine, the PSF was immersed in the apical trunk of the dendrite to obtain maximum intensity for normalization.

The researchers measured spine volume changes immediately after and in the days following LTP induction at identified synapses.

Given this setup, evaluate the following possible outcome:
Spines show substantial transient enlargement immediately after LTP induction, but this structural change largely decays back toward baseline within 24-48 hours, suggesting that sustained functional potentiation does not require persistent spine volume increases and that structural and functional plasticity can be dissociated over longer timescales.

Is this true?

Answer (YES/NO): NO